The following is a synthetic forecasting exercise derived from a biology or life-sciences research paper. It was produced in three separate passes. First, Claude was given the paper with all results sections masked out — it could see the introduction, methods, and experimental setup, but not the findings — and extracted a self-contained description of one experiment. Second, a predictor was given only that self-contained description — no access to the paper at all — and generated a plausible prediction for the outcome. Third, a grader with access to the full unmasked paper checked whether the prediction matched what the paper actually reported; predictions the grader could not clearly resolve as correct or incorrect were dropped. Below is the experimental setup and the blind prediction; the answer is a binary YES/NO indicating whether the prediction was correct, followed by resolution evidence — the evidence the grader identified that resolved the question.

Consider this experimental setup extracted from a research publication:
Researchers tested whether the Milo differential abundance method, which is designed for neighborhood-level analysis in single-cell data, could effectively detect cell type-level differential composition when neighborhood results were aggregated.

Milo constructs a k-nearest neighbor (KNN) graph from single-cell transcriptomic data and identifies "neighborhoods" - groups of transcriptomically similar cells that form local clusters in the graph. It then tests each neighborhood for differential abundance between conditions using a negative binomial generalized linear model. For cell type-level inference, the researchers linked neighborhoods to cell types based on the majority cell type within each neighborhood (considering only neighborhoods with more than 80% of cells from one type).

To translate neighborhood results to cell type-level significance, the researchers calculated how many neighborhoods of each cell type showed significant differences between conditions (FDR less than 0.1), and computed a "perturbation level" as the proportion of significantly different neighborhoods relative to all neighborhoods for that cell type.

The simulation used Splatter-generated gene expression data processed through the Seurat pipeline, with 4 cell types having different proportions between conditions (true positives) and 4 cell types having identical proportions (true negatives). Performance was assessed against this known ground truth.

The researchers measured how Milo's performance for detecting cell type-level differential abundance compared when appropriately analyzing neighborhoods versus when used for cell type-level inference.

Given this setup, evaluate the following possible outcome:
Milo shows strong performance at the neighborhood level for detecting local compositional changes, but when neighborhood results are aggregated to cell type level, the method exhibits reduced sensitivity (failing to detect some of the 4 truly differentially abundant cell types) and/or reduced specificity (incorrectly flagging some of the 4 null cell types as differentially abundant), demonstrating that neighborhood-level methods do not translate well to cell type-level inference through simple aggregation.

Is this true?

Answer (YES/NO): YES